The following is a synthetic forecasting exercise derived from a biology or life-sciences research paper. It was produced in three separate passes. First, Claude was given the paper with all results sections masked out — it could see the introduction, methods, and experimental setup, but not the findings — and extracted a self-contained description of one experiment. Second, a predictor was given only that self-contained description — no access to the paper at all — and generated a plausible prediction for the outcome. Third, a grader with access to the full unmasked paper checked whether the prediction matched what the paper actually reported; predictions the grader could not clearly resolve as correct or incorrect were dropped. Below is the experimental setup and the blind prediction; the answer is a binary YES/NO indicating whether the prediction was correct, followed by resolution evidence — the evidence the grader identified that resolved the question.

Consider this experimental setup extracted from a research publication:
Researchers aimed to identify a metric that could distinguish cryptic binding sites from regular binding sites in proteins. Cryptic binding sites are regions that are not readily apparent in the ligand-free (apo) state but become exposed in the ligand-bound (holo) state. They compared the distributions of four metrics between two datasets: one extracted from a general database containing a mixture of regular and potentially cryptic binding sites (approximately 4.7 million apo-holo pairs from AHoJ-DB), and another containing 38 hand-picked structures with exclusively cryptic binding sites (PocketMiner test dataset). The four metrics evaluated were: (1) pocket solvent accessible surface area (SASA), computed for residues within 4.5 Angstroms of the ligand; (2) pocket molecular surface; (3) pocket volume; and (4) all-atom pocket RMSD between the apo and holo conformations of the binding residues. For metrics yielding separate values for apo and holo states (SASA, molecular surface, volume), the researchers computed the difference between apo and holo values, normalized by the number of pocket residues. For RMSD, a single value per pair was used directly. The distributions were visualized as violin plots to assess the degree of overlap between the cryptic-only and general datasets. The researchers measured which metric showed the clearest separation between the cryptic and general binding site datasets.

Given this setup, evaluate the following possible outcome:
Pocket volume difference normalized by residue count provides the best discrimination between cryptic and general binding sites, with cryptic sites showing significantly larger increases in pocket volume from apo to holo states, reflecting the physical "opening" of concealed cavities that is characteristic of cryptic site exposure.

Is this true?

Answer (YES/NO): NO